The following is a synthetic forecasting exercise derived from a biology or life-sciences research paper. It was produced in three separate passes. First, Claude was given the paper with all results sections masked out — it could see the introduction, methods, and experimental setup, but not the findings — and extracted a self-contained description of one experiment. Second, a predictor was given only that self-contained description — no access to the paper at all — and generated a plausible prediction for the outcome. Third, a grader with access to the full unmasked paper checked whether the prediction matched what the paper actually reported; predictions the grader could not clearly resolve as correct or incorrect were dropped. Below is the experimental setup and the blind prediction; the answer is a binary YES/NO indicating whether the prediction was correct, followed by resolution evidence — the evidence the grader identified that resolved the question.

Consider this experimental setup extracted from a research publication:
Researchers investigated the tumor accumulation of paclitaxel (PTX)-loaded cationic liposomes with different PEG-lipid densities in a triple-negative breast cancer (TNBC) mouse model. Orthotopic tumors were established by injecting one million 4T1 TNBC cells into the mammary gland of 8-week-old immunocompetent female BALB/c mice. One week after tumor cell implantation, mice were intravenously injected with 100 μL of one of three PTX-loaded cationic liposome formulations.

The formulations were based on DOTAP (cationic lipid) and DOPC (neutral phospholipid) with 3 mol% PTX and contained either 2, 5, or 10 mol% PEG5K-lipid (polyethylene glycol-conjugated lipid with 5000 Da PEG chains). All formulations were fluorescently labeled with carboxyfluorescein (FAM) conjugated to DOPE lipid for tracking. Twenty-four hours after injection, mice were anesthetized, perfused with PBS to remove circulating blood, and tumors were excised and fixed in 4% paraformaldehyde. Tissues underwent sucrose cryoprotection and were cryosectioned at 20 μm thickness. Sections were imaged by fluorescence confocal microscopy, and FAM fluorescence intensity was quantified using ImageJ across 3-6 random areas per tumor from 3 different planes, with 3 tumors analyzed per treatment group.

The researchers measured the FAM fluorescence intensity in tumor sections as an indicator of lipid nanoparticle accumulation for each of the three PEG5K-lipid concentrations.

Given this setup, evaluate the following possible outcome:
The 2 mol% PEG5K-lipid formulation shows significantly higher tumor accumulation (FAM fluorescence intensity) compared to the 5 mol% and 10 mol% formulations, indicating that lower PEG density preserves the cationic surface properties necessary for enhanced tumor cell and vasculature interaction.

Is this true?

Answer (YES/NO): NO